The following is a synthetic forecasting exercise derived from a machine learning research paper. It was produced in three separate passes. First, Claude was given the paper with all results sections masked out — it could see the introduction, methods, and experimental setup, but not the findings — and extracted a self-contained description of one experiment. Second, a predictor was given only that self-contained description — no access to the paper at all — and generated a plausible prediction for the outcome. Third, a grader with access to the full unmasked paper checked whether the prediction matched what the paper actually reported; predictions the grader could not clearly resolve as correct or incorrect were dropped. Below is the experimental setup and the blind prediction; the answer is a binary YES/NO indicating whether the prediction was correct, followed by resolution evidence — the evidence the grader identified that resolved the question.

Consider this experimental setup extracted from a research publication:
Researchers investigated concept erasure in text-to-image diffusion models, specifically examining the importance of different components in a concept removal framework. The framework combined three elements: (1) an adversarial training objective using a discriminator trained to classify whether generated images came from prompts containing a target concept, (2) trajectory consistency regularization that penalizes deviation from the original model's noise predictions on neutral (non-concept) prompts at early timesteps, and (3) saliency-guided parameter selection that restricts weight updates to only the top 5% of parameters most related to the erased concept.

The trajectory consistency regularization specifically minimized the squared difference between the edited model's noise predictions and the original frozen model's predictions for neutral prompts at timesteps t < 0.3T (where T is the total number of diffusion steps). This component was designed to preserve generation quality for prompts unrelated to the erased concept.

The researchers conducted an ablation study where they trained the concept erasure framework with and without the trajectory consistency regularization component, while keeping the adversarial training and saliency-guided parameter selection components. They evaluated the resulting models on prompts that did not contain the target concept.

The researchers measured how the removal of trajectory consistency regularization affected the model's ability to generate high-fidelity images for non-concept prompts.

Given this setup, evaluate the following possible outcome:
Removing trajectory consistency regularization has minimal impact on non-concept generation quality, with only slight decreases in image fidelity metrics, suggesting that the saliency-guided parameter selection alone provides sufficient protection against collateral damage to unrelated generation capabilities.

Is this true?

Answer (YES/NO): NO